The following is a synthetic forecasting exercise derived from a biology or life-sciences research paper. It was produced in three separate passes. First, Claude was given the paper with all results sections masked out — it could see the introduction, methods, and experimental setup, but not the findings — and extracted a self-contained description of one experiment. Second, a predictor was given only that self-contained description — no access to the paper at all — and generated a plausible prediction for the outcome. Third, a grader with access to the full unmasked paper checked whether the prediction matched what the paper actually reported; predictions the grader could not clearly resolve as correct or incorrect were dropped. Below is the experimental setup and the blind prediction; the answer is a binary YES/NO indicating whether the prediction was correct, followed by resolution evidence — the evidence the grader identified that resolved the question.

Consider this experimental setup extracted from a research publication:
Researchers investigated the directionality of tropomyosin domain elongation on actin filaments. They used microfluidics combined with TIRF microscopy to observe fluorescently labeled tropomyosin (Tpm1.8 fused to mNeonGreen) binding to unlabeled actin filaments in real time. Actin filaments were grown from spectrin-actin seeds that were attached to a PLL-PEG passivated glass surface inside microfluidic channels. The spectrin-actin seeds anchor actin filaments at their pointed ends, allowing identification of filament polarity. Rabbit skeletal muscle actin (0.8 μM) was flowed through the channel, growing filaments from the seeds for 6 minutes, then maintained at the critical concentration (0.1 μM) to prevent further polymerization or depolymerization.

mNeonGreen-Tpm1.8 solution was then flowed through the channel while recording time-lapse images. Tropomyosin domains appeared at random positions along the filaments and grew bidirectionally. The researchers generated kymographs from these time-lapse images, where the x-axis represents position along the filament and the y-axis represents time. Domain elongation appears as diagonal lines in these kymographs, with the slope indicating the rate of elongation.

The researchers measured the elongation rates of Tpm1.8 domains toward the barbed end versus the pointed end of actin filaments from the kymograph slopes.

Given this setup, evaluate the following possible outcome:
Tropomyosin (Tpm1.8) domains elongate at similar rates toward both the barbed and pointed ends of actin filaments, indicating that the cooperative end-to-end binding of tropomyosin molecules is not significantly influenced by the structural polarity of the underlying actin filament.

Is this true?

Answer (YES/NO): NO